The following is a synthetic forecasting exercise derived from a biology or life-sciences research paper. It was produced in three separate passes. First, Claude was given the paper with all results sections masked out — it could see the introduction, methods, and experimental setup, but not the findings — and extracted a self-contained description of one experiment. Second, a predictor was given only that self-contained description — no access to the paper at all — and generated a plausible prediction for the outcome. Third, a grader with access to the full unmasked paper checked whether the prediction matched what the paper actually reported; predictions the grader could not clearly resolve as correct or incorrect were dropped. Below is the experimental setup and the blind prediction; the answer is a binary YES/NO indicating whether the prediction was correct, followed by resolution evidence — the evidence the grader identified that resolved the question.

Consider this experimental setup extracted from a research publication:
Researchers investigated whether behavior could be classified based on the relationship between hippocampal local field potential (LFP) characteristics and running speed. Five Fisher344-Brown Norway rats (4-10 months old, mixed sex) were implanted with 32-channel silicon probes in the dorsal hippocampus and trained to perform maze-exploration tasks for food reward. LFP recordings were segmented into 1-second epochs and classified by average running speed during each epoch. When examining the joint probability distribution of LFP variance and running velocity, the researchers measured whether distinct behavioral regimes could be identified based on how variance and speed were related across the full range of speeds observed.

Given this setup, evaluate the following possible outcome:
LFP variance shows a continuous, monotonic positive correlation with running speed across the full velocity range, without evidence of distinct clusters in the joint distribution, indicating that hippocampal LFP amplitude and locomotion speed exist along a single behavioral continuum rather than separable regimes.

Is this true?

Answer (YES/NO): NO